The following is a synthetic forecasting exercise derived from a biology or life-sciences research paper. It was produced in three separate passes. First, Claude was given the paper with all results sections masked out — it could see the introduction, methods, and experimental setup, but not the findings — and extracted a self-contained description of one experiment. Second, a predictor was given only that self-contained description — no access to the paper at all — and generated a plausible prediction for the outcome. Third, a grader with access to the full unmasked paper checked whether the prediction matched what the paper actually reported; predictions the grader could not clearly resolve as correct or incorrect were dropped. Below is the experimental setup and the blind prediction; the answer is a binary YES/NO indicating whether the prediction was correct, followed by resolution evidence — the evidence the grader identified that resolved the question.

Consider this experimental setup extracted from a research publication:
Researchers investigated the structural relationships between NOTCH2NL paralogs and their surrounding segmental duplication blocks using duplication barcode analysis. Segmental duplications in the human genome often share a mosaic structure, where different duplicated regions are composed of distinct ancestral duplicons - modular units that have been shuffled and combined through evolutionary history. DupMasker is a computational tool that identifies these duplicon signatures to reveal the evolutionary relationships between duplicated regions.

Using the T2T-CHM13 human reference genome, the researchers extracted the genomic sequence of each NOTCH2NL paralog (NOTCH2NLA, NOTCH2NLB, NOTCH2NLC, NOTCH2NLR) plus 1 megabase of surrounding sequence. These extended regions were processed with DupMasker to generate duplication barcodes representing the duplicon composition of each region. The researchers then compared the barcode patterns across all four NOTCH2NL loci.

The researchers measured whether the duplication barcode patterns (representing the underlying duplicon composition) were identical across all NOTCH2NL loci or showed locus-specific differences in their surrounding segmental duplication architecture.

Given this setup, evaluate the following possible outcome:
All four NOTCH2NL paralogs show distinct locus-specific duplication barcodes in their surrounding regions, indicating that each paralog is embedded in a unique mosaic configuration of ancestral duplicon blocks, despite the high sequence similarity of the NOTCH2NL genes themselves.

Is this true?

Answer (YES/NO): YES